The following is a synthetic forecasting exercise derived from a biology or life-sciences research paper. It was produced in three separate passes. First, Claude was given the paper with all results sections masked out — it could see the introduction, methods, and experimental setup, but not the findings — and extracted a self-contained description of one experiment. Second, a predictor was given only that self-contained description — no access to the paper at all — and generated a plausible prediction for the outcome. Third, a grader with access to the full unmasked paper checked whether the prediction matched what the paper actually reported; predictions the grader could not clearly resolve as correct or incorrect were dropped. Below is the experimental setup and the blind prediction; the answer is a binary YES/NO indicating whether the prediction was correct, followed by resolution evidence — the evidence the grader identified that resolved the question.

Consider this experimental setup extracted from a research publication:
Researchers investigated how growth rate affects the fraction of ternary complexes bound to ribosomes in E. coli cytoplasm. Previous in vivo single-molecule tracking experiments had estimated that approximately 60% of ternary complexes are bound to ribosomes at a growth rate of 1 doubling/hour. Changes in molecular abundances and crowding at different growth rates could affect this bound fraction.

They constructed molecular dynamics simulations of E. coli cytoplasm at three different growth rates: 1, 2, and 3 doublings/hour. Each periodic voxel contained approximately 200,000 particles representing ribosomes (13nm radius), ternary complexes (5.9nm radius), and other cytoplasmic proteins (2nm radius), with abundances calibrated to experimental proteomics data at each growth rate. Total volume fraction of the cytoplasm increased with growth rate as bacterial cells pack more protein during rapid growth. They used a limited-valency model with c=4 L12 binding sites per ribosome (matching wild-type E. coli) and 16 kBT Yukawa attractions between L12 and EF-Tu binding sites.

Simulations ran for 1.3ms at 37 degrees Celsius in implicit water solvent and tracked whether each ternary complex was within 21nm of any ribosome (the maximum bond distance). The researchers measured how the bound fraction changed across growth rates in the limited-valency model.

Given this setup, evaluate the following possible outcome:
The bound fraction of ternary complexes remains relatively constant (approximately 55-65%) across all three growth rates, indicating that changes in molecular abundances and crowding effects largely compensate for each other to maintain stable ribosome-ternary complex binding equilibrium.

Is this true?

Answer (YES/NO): NO